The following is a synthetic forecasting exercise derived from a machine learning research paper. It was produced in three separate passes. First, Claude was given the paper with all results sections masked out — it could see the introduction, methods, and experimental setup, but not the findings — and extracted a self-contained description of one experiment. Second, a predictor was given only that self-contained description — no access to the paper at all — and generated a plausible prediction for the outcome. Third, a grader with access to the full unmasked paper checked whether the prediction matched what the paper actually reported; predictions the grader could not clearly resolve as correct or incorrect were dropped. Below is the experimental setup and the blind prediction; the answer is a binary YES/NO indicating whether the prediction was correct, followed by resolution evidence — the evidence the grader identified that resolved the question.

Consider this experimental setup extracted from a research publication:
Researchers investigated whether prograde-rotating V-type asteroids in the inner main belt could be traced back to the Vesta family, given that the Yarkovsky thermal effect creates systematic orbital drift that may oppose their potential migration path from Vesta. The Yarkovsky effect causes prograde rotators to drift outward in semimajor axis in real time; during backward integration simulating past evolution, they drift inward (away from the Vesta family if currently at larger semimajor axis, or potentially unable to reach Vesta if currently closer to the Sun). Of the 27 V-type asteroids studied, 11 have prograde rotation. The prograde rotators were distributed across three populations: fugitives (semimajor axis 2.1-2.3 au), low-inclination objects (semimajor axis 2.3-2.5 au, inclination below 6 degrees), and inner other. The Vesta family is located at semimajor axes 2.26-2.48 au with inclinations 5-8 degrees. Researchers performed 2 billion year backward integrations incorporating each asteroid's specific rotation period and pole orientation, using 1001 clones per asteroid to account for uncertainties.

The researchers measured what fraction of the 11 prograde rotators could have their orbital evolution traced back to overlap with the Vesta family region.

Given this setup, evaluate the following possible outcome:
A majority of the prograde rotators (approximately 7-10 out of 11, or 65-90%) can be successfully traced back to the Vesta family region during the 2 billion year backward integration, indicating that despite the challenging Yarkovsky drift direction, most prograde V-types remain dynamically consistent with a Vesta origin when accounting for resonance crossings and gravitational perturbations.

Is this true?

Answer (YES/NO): NO